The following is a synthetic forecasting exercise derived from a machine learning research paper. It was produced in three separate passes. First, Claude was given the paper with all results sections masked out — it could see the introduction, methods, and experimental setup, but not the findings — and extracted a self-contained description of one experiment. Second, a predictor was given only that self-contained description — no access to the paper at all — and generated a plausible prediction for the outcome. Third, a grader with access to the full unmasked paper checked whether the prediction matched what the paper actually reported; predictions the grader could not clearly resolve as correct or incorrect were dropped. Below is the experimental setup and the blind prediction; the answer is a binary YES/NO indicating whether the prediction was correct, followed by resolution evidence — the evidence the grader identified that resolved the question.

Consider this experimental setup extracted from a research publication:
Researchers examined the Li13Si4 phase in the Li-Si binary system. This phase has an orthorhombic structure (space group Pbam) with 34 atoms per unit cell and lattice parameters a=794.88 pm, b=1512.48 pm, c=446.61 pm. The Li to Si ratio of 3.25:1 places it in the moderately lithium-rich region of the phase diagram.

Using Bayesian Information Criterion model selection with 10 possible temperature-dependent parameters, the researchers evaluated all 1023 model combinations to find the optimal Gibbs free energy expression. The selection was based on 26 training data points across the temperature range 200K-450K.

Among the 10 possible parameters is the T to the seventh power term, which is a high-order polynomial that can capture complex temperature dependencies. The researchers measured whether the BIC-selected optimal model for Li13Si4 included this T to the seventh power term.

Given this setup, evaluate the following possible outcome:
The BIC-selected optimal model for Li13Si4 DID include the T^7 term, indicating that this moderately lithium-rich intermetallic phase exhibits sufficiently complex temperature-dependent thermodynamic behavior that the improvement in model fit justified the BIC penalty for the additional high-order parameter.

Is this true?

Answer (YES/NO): YES